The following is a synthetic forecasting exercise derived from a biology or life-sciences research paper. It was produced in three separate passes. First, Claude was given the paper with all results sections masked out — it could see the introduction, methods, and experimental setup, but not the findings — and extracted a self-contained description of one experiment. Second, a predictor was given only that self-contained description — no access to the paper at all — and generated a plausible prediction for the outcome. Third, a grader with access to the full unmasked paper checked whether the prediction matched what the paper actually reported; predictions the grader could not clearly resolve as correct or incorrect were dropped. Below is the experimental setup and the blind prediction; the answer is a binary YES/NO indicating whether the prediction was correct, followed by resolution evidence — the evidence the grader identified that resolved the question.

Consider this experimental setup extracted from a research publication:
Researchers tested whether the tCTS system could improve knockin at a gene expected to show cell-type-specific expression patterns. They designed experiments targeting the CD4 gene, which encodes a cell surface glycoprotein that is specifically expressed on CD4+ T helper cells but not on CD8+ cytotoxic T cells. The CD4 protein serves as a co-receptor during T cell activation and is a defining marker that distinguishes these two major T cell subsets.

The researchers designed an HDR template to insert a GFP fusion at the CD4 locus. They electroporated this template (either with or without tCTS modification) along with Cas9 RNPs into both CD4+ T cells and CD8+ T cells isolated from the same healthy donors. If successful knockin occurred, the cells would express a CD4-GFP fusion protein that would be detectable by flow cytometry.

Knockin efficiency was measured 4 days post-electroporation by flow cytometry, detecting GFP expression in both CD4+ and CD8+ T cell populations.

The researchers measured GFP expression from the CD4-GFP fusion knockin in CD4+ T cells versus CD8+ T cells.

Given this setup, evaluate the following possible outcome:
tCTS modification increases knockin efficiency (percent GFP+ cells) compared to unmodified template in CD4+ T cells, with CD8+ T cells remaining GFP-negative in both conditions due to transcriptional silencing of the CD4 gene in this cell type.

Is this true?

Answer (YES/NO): YES